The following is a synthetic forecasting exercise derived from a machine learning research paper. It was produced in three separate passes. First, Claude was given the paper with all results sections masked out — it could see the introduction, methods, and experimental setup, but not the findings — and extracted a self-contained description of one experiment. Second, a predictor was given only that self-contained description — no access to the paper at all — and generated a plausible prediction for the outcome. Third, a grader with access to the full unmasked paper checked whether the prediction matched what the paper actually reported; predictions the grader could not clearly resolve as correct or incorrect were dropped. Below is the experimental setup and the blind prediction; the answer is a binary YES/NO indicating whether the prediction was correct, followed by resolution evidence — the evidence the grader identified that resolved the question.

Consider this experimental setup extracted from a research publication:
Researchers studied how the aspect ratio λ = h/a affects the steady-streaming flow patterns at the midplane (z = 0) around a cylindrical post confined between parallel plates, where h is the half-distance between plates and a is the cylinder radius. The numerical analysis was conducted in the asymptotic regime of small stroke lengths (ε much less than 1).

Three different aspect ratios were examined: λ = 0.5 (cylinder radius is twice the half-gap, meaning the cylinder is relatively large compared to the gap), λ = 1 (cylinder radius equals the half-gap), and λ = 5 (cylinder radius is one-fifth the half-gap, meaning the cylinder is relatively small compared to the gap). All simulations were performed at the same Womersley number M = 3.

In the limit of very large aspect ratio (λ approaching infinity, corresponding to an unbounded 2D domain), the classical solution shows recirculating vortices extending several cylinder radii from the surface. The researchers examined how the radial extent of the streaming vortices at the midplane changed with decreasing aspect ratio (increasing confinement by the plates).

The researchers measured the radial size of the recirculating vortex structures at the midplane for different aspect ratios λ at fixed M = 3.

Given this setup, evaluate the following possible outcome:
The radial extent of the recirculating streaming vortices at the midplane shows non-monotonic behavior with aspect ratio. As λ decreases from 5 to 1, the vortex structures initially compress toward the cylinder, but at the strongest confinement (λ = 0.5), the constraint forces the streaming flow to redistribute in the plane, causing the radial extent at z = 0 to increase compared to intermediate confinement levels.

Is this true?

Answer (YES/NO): NO